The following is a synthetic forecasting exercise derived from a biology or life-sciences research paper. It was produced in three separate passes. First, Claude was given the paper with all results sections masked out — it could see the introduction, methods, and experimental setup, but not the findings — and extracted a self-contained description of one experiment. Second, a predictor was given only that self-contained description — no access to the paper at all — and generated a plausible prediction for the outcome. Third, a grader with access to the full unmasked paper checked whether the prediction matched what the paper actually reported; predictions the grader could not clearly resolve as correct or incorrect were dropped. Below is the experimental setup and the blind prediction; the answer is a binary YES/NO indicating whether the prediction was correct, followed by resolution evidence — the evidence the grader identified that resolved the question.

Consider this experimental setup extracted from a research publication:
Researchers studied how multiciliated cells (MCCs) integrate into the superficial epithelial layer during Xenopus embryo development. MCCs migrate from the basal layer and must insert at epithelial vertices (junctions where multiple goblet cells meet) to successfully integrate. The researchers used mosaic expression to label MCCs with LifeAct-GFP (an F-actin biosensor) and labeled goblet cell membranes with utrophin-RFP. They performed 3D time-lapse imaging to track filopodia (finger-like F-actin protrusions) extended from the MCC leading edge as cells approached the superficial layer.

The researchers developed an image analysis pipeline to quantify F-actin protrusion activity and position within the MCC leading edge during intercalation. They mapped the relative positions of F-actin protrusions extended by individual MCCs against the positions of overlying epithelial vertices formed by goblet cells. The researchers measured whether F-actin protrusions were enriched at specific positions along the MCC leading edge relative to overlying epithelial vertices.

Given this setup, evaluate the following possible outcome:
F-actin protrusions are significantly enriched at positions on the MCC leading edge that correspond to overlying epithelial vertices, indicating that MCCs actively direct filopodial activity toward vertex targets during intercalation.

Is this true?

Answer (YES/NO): YES